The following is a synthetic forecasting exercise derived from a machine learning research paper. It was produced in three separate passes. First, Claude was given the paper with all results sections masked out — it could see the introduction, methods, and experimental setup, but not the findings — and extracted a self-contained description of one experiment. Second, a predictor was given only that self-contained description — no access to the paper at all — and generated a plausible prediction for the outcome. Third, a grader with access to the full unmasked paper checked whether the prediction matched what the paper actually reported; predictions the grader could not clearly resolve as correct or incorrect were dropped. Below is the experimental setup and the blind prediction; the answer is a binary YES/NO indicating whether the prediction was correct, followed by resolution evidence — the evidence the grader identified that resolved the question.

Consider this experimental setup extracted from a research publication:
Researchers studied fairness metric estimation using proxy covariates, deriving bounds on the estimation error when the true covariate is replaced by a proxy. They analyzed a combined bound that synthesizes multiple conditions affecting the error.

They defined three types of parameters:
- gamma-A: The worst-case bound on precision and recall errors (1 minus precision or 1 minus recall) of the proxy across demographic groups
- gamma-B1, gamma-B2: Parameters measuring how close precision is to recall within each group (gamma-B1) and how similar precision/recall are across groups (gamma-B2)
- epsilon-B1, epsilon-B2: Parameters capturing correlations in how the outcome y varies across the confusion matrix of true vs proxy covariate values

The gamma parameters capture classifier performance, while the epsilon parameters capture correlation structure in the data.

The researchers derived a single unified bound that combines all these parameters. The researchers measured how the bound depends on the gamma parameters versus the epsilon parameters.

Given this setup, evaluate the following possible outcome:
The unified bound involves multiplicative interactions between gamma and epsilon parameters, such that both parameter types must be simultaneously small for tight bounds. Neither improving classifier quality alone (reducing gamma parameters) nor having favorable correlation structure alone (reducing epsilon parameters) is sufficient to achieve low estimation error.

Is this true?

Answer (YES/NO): NO